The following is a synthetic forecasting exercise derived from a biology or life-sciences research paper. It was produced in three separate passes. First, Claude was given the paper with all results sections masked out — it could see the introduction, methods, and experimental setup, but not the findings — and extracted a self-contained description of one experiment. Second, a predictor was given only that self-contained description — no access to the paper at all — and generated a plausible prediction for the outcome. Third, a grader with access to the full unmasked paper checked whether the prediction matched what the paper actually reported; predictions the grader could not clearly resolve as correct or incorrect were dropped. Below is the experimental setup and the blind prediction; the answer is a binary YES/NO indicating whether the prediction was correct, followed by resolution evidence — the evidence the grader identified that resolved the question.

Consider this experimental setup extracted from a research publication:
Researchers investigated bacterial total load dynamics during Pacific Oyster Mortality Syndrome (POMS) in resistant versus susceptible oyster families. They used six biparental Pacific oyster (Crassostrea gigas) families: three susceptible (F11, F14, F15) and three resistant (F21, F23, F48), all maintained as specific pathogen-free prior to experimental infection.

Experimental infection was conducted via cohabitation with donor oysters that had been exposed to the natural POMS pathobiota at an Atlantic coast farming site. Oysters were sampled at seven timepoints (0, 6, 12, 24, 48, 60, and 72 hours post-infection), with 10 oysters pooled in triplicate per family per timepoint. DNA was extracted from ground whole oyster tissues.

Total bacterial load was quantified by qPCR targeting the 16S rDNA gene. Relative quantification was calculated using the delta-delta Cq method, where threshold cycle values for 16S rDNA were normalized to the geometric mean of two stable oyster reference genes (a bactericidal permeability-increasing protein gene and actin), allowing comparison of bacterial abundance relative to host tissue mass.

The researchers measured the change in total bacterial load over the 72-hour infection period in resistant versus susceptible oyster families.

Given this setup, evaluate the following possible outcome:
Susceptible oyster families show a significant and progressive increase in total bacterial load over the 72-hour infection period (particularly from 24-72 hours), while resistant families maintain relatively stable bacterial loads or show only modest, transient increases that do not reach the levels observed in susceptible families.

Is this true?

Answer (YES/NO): NO